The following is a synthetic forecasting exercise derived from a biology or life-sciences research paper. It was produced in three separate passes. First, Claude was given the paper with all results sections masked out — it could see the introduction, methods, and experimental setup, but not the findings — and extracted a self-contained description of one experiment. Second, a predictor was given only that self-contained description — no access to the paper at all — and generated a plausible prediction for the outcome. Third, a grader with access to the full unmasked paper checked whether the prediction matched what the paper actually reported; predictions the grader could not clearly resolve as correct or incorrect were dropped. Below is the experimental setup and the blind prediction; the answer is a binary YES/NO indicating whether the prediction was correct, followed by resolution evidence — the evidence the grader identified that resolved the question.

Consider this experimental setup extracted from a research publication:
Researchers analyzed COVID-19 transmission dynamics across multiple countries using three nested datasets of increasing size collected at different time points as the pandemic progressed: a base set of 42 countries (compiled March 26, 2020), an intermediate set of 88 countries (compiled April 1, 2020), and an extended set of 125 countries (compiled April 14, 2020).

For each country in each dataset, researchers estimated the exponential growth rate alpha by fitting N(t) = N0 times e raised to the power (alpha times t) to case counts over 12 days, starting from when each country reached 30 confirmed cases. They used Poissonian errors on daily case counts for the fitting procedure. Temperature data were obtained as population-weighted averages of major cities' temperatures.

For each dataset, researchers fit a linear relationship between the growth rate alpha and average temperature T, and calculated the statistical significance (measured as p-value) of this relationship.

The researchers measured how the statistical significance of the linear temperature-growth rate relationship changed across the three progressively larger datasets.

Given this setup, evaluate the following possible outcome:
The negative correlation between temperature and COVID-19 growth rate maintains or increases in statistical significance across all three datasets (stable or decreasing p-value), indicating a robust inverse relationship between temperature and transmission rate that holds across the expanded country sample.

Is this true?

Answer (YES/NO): YES